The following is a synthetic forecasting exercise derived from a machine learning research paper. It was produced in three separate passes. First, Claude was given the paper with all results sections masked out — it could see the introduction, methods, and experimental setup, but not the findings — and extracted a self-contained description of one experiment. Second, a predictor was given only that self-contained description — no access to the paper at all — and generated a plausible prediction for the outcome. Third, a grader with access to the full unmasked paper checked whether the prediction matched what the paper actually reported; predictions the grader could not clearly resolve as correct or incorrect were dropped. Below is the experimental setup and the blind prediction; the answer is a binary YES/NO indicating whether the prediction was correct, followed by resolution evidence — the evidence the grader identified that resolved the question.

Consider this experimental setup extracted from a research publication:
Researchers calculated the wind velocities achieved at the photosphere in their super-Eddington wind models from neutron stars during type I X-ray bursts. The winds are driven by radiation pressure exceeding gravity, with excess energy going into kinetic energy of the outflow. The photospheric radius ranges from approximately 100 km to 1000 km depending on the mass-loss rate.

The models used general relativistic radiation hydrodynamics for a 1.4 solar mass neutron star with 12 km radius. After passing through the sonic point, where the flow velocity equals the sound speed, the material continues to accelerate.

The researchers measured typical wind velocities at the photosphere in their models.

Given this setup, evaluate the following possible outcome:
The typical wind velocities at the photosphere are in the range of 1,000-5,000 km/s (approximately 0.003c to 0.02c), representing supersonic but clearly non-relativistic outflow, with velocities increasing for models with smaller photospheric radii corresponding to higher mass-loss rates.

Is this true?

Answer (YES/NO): NO